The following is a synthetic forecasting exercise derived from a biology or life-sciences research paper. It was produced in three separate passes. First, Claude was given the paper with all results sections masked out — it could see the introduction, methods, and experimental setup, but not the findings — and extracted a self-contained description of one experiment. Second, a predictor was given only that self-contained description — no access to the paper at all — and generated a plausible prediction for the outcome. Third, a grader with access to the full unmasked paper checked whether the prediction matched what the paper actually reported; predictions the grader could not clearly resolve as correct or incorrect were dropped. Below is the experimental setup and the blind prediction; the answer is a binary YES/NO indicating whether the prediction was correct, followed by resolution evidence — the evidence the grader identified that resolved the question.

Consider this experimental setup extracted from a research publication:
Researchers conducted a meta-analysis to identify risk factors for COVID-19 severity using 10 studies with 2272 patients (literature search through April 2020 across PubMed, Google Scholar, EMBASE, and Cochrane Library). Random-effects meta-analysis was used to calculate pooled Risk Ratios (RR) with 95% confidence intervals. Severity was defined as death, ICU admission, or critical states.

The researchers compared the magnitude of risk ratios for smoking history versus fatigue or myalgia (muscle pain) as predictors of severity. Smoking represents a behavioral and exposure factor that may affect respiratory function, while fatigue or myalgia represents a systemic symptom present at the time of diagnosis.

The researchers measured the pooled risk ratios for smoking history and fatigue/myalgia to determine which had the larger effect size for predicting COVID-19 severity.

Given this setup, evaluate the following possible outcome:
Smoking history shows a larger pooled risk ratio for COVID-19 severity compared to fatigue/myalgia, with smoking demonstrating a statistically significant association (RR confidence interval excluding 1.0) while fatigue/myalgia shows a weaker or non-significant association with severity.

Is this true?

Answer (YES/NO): YES